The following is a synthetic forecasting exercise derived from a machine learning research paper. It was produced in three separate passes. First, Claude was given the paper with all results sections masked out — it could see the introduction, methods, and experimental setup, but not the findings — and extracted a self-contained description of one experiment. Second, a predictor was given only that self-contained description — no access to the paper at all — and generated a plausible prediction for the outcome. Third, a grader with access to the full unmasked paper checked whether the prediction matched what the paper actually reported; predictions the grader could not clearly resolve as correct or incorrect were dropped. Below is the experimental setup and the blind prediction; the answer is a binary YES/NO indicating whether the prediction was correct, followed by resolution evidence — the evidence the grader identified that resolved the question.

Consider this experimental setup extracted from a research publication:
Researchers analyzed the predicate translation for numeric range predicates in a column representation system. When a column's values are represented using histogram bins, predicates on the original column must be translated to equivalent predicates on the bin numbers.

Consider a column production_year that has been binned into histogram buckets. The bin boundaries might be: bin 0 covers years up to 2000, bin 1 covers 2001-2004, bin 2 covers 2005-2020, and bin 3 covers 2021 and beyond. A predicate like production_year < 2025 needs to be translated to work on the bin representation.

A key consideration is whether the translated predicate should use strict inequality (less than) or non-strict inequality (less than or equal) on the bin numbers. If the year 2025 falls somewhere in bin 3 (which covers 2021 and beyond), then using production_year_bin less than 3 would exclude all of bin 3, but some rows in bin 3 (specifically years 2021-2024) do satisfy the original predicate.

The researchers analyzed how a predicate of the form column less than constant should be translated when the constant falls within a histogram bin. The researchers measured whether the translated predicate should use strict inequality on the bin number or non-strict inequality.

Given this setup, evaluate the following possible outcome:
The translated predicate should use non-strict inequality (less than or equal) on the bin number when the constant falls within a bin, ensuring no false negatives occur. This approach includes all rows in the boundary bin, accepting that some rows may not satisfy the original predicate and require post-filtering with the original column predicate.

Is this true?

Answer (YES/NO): YES